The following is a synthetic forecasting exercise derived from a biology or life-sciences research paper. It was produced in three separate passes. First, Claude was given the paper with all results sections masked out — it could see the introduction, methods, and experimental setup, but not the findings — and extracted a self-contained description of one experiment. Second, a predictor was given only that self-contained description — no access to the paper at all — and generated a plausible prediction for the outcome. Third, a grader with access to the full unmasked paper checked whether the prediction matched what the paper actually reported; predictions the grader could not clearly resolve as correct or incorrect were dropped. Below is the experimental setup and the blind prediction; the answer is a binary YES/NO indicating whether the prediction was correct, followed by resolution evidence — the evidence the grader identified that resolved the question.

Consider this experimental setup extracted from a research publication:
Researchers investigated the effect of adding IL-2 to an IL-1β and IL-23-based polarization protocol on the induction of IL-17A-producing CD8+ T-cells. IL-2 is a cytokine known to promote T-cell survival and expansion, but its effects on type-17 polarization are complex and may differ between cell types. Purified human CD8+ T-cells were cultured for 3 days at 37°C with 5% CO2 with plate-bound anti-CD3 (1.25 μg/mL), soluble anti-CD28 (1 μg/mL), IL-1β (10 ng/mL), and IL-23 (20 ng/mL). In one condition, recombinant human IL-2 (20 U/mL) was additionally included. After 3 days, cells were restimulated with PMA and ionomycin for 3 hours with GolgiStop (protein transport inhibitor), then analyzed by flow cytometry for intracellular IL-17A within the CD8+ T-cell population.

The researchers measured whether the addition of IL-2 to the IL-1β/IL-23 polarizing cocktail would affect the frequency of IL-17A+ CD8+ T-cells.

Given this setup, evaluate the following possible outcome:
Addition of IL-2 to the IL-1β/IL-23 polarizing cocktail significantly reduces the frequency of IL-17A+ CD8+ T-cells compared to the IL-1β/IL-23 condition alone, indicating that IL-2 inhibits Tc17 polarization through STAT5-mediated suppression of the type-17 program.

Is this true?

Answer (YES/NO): NO